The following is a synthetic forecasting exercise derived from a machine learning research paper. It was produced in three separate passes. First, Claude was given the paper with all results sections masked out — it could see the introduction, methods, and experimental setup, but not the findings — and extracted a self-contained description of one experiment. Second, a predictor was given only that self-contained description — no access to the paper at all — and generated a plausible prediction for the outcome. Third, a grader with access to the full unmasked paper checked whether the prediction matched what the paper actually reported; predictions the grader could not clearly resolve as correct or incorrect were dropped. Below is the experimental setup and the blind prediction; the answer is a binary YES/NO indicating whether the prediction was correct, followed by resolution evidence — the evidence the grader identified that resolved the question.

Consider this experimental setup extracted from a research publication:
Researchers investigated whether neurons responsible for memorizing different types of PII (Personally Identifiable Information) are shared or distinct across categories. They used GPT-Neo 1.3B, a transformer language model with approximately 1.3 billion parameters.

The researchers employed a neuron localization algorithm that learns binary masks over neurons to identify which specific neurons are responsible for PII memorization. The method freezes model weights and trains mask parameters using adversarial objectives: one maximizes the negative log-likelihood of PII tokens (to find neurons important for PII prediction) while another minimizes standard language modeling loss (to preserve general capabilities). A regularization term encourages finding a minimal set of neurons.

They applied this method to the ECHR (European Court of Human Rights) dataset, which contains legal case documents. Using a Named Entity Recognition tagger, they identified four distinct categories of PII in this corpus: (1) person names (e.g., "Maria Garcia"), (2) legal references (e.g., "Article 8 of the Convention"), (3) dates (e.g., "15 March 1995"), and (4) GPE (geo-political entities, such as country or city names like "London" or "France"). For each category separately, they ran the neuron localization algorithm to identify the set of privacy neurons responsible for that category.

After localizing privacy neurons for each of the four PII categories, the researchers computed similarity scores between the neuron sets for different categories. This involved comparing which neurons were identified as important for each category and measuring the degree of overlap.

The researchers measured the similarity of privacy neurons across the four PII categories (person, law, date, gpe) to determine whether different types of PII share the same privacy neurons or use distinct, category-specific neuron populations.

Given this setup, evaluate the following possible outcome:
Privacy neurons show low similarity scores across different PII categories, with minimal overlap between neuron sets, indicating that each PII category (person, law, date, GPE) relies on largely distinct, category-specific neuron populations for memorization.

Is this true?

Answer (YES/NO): YES